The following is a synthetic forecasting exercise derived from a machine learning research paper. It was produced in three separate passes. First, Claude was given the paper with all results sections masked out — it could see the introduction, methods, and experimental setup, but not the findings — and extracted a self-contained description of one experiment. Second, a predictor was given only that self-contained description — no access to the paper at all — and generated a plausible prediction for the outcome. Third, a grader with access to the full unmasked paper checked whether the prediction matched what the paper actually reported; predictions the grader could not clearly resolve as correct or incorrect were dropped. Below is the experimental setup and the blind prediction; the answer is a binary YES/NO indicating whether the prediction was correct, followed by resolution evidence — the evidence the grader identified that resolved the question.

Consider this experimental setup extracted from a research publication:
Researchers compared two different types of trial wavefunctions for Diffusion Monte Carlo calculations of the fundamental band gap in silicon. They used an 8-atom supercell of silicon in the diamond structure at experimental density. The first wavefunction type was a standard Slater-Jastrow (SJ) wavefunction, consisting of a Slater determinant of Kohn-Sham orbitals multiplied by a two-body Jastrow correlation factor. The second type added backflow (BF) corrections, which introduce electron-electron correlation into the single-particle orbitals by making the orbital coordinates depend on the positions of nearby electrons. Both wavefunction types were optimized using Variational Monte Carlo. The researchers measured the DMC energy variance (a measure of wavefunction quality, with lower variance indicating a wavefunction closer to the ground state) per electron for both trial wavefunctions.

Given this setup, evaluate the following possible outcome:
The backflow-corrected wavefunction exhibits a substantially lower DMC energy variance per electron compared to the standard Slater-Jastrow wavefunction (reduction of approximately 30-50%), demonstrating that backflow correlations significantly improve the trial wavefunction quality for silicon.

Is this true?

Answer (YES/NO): YES